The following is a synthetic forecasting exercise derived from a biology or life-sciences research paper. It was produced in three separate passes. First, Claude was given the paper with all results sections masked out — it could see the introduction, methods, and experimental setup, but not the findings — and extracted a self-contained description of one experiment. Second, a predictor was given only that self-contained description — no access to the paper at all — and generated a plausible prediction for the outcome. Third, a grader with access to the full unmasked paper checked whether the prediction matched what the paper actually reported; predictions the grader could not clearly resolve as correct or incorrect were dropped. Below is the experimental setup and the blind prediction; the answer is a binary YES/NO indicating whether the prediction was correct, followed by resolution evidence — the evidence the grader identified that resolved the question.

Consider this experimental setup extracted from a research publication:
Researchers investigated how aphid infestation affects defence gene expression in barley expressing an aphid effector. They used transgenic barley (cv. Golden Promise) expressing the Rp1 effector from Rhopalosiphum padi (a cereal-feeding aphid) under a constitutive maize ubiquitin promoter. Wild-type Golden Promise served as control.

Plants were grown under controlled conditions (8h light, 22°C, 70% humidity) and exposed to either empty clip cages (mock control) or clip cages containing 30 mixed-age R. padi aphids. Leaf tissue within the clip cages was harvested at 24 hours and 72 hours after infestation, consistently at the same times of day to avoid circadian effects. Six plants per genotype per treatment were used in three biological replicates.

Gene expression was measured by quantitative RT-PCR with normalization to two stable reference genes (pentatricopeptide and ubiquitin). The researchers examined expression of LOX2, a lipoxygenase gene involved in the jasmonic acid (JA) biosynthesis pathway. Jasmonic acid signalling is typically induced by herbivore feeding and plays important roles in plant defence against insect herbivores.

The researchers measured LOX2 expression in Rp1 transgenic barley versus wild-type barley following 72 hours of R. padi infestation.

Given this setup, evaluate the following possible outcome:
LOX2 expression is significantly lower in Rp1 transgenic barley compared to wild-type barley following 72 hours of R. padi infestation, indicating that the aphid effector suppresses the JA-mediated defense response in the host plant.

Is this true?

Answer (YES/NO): NO